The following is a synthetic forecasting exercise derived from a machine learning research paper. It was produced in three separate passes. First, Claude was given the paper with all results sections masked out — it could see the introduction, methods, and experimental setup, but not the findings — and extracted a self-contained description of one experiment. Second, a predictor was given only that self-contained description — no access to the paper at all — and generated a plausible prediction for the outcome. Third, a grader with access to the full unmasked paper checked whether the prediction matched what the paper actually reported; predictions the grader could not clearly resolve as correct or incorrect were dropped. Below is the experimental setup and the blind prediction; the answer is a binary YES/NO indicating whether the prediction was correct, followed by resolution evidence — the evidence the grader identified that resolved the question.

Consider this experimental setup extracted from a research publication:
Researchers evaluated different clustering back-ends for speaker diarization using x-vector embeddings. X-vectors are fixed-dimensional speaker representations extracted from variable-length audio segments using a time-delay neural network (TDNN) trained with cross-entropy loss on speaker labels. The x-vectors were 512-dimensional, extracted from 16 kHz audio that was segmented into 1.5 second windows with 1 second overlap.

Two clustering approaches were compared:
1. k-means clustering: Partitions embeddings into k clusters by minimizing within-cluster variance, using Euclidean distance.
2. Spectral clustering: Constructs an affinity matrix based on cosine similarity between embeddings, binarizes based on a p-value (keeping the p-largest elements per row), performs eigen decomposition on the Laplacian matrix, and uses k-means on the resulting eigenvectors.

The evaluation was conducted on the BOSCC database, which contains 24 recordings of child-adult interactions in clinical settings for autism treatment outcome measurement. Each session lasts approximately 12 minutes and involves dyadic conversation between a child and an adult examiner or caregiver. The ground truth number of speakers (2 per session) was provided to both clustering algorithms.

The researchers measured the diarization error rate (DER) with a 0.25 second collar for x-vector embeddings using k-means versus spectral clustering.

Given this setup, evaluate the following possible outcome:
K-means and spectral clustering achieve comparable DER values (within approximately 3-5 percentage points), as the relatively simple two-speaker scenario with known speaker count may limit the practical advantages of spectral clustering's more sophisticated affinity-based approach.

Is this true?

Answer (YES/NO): NO